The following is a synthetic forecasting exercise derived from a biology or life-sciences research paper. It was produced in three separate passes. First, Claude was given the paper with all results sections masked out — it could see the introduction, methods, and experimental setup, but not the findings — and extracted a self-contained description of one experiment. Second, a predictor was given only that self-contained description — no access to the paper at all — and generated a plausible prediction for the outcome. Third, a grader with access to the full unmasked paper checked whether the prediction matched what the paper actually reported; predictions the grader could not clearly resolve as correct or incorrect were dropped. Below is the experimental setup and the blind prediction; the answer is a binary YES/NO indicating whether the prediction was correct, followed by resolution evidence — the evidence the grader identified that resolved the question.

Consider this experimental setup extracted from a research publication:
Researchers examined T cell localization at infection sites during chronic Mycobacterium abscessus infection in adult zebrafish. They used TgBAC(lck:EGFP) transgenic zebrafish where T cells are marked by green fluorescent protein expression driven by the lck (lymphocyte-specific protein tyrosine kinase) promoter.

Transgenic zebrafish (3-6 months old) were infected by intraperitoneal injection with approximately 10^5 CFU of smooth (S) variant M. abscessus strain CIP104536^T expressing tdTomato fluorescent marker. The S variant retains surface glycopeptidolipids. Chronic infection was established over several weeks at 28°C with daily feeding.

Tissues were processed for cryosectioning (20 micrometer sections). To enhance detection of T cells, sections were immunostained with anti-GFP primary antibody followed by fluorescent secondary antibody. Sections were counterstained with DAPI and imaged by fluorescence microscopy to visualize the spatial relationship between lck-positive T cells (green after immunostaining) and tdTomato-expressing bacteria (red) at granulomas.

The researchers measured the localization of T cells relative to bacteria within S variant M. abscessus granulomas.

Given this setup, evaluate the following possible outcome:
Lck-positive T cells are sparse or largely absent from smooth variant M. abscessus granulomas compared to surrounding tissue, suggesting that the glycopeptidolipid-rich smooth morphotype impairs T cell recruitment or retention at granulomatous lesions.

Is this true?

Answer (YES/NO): YES